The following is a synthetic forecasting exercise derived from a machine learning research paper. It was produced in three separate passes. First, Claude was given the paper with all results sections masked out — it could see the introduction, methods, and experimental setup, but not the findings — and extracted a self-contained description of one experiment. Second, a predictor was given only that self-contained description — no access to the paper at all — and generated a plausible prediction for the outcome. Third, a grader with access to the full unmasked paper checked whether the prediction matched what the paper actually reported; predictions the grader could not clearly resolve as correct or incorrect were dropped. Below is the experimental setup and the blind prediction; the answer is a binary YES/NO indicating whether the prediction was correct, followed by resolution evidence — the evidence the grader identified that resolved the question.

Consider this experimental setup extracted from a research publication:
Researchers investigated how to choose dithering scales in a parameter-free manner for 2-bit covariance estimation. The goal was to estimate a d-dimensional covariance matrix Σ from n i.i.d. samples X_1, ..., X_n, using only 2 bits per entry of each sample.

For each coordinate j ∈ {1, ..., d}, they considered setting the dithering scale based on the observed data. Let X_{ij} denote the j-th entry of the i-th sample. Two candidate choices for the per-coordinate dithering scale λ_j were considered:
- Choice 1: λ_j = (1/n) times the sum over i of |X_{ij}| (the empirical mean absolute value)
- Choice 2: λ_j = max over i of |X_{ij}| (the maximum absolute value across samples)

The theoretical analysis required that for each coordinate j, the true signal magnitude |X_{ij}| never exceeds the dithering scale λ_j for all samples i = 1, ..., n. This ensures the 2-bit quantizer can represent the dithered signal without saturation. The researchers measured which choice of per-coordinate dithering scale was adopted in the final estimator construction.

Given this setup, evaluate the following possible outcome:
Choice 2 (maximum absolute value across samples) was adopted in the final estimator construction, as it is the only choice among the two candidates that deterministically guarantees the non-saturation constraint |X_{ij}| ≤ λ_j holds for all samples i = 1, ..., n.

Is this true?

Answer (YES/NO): YES